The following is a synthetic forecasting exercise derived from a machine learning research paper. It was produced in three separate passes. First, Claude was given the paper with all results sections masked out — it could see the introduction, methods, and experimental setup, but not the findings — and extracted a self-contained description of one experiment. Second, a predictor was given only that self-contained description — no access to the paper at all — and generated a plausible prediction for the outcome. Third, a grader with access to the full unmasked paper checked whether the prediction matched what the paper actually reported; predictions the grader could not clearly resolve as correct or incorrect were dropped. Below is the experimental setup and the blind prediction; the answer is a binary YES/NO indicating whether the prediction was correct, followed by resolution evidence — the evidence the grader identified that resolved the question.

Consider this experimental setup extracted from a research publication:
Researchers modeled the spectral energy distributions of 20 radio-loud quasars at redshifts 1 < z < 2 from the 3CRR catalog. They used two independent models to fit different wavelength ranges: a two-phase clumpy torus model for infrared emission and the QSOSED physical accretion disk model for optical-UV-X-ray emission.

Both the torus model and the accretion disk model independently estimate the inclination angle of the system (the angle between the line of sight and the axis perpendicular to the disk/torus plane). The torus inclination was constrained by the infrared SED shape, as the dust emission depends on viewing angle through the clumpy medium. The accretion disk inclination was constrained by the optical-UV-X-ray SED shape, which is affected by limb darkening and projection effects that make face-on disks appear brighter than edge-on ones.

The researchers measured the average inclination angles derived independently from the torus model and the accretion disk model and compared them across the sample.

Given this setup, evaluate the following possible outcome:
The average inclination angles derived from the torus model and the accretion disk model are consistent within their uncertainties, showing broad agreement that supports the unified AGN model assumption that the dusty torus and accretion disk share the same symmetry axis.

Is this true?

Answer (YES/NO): YES